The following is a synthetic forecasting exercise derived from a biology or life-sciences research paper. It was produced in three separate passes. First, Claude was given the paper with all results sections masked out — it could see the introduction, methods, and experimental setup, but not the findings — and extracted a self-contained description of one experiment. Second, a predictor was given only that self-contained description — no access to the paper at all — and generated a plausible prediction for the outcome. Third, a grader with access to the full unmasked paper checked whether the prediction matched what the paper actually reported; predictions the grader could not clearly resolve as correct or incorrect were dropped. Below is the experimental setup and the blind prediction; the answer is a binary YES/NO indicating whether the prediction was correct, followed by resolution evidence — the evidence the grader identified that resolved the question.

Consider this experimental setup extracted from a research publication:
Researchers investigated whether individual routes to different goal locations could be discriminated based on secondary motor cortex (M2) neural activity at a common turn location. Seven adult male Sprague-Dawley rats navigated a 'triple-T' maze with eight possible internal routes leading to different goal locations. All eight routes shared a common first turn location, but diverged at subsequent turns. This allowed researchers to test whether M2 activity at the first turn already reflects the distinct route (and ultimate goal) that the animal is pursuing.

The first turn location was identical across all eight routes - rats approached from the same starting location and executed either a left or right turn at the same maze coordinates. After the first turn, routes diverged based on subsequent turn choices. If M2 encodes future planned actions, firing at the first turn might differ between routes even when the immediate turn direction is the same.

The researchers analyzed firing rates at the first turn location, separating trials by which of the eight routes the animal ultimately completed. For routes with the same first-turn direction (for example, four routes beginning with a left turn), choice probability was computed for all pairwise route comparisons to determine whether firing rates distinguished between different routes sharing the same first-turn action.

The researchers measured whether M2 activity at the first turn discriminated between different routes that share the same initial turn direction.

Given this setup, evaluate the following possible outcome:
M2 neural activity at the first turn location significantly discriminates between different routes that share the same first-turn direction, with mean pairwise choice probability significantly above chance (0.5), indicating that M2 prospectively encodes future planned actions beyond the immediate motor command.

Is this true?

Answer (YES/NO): YES